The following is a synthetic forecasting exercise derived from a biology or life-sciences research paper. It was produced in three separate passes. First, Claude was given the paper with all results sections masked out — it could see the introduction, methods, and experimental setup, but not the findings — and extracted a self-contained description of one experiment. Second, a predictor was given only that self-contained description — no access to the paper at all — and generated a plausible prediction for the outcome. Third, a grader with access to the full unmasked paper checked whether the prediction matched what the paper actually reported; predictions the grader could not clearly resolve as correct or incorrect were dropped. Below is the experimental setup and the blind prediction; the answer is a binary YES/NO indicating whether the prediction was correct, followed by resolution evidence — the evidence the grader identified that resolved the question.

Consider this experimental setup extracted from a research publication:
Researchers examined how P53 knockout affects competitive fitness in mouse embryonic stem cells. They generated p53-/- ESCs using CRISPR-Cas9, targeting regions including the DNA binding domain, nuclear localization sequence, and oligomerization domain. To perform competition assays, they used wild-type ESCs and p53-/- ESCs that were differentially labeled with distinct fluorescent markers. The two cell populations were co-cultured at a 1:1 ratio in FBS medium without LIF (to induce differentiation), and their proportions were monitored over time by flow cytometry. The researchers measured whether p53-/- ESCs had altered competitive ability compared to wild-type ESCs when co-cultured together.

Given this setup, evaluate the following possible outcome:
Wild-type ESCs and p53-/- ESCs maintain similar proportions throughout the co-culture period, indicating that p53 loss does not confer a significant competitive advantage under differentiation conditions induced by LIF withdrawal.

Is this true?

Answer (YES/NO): NO